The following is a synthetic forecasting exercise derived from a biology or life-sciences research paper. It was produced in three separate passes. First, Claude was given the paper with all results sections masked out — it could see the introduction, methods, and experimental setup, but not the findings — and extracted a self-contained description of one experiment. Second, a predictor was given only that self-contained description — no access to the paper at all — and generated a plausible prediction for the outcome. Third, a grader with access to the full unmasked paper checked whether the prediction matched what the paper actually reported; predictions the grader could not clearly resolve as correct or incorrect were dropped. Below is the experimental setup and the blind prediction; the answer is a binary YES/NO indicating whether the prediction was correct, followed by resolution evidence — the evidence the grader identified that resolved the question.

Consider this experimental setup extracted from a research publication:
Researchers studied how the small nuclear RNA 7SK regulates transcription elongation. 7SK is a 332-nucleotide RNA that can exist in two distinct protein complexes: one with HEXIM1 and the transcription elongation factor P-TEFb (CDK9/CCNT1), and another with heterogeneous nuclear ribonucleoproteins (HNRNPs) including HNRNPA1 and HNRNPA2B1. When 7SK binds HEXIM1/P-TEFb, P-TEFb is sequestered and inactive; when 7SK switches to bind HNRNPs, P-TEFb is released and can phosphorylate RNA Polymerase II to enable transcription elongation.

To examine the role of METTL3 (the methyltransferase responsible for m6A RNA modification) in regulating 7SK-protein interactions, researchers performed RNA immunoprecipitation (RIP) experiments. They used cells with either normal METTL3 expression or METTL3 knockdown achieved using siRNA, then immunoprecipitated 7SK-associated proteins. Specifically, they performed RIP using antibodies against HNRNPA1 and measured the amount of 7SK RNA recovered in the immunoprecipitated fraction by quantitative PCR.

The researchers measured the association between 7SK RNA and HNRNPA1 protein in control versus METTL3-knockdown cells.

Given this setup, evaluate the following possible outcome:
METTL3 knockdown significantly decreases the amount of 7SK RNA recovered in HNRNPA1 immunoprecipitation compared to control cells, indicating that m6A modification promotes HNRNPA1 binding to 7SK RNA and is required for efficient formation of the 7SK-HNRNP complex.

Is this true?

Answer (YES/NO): YES